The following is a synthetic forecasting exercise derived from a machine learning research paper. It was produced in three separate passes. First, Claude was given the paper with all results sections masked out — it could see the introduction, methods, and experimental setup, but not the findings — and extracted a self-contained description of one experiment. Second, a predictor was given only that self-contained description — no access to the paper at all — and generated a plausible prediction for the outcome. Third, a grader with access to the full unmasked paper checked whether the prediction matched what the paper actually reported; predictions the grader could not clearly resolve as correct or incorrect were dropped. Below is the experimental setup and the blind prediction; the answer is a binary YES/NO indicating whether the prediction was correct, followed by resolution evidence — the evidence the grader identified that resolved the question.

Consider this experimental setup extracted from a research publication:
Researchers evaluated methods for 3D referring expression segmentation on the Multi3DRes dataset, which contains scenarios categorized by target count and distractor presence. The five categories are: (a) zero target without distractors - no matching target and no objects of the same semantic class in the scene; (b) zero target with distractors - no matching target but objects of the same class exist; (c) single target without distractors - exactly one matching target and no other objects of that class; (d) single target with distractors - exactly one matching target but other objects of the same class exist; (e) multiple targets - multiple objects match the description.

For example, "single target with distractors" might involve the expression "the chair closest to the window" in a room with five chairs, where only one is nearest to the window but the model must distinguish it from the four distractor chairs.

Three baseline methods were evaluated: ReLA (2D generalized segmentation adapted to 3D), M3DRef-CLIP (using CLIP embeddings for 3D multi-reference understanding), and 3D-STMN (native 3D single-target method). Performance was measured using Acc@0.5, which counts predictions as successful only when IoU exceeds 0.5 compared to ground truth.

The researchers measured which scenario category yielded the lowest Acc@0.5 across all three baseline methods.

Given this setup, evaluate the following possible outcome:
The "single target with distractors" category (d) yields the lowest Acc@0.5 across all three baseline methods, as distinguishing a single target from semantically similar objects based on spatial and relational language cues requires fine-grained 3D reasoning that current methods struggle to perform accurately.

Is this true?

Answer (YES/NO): YES